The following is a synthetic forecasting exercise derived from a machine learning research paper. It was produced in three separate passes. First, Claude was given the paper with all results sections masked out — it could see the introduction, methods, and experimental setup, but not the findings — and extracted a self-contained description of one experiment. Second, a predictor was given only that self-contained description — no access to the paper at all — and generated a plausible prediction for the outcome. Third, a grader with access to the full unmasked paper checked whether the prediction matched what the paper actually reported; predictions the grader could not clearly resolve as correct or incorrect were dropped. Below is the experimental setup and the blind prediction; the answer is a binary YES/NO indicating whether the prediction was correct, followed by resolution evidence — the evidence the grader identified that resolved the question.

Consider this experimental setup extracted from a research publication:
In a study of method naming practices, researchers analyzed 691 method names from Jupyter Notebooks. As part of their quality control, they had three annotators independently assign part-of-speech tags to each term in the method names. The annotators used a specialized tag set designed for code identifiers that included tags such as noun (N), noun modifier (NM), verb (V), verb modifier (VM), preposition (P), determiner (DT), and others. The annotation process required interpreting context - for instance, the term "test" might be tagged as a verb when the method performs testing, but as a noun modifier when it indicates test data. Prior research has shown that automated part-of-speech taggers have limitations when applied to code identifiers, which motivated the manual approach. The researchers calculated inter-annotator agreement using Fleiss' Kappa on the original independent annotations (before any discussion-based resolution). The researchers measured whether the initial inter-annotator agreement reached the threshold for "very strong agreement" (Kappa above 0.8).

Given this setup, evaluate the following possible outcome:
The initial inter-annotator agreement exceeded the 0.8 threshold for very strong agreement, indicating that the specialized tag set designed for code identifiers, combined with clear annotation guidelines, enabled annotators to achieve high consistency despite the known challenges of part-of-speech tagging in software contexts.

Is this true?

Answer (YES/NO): YES